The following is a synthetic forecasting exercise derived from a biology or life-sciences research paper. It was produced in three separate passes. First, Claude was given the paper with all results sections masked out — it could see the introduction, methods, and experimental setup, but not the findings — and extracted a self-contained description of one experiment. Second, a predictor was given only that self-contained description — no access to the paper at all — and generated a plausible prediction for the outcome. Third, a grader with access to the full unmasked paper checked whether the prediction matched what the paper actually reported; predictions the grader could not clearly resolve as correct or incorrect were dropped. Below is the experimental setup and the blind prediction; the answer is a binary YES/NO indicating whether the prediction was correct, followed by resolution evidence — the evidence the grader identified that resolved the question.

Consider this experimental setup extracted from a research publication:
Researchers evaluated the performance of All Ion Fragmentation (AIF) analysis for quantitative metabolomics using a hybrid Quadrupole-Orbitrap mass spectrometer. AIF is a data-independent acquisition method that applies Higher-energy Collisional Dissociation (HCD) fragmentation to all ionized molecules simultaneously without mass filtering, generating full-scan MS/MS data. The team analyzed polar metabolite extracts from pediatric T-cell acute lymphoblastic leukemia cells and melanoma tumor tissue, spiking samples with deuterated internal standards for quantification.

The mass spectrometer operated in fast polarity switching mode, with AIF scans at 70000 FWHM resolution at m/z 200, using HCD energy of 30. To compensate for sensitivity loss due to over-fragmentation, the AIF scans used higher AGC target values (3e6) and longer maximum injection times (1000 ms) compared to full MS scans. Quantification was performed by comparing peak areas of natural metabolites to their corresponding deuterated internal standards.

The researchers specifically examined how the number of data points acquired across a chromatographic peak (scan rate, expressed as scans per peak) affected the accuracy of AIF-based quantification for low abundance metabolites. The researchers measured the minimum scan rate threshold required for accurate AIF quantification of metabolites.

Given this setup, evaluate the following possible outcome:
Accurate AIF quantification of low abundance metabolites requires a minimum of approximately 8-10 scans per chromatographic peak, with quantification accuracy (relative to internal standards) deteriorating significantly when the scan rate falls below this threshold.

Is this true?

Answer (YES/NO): YES